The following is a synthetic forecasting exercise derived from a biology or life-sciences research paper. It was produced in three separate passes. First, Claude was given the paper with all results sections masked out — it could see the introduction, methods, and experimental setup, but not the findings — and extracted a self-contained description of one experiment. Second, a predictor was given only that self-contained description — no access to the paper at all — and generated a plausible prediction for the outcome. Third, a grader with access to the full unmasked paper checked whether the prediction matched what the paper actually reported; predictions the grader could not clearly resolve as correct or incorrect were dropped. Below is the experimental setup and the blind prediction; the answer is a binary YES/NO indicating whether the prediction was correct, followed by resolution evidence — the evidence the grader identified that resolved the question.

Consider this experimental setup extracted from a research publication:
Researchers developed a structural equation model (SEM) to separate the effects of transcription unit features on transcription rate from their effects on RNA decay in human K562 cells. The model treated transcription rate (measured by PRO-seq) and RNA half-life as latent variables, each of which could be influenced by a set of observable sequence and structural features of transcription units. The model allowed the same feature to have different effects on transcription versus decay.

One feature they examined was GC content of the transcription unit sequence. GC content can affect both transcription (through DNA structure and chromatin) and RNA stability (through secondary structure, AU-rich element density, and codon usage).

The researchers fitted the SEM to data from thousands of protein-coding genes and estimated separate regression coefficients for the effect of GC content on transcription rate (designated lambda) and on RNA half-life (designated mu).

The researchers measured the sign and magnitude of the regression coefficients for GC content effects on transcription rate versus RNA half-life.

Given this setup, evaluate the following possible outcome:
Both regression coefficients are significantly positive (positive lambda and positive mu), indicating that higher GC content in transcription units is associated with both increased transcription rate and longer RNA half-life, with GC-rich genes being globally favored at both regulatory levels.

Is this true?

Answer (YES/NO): NO